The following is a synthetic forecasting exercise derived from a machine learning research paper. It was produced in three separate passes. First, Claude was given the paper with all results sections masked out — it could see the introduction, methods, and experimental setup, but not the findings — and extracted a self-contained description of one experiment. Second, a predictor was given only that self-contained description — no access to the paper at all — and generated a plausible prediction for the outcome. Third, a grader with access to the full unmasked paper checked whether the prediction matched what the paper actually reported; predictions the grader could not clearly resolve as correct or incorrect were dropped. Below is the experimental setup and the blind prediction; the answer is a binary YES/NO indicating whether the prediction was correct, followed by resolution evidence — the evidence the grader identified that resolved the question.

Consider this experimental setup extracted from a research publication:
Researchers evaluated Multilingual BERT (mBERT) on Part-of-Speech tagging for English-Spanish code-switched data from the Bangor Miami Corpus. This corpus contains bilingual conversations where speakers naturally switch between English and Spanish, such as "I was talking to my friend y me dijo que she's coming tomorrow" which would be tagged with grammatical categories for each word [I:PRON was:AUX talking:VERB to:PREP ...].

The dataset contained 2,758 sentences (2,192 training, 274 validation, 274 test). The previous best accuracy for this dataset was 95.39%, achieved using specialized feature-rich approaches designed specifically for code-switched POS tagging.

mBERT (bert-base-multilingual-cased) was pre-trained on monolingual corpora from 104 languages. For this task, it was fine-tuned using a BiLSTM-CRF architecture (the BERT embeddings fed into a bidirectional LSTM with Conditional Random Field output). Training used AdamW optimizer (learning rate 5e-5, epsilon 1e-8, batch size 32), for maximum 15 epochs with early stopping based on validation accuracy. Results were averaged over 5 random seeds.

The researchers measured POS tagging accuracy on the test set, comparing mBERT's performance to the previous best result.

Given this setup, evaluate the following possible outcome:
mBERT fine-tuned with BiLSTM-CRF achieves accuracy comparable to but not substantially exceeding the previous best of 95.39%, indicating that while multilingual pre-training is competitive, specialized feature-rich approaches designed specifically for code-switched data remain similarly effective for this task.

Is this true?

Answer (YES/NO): NO